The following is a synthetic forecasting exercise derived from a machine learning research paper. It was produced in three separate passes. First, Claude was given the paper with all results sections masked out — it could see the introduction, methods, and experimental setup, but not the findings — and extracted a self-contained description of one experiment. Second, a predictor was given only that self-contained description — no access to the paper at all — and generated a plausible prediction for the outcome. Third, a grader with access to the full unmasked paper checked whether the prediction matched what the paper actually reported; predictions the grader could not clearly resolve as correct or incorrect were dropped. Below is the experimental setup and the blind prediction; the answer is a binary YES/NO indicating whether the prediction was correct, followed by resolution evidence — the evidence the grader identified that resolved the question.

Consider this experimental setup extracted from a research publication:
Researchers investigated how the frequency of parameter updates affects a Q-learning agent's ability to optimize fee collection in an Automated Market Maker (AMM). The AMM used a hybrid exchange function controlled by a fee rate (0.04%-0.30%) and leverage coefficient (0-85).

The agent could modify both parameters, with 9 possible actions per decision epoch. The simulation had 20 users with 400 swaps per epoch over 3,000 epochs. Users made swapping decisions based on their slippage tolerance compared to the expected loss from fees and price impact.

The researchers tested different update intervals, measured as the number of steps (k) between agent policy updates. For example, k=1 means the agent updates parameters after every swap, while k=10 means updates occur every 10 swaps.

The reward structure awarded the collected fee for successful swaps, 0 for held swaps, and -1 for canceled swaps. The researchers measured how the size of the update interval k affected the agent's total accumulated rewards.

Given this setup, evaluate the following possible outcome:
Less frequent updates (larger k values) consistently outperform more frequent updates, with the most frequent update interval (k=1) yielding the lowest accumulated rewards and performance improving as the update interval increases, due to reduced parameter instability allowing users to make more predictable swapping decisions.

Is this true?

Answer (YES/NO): NO